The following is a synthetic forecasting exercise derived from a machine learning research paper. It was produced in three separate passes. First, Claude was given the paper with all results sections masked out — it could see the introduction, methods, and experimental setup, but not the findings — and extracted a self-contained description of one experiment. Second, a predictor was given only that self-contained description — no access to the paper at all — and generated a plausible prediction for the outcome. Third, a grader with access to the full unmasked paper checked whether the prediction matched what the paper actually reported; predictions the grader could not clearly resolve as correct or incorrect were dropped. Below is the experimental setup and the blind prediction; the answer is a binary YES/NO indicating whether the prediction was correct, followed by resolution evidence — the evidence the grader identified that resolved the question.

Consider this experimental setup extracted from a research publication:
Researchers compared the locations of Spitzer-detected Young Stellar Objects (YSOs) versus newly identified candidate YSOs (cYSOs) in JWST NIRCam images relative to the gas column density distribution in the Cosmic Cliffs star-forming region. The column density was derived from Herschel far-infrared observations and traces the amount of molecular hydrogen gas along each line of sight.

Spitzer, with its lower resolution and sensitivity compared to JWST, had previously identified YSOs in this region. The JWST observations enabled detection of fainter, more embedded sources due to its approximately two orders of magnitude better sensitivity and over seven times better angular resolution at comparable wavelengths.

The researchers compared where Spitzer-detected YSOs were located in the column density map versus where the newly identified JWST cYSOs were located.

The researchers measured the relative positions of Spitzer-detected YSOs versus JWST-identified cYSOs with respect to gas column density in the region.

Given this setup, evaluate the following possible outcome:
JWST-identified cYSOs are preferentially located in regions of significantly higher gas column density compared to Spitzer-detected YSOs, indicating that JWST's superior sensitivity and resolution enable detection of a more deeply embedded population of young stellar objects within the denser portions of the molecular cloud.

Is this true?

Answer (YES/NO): YES